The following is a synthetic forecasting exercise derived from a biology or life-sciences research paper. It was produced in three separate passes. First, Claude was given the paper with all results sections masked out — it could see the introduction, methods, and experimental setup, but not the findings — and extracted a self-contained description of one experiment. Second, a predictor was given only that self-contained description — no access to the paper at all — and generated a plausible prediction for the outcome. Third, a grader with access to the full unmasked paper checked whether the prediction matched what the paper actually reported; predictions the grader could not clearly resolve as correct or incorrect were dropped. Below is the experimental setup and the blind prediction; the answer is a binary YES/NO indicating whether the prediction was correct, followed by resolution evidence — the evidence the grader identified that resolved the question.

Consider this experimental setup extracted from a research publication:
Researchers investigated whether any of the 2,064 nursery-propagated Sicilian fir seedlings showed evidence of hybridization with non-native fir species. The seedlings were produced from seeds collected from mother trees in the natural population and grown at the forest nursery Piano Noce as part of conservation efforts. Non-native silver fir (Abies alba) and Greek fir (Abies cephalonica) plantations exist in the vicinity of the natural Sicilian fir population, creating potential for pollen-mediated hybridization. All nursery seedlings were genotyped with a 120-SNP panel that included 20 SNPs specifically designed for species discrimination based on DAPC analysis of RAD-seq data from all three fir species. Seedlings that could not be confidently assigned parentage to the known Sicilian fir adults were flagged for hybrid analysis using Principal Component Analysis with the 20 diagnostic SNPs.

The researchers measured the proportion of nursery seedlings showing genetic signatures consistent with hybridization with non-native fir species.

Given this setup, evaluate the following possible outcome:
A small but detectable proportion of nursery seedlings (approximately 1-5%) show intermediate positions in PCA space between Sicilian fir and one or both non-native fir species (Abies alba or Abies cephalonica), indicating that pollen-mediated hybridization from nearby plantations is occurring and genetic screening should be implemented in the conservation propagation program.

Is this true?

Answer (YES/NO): NO